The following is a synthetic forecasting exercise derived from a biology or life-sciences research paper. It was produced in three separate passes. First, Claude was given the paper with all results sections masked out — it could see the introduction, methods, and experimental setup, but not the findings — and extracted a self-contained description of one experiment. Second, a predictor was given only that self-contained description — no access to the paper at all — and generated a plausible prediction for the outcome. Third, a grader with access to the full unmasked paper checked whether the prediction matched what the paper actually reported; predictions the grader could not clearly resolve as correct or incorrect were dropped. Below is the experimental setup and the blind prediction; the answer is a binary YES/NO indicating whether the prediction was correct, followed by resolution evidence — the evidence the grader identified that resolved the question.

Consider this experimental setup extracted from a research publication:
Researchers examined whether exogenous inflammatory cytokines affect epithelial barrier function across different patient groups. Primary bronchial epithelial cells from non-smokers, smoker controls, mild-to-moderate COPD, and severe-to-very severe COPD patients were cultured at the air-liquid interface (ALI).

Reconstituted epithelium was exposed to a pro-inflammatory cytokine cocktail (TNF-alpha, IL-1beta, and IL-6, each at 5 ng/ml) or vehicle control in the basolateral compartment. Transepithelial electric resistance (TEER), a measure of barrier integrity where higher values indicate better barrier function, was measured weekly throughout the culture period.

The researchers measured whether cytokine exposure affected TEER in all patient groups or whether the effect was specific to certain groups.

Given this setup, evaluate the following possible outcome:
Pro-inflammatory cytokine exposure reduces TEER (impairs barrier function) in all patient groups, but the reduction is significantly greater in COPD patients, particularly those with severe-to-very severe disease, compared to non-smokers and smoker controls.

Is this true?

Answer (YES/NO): NO